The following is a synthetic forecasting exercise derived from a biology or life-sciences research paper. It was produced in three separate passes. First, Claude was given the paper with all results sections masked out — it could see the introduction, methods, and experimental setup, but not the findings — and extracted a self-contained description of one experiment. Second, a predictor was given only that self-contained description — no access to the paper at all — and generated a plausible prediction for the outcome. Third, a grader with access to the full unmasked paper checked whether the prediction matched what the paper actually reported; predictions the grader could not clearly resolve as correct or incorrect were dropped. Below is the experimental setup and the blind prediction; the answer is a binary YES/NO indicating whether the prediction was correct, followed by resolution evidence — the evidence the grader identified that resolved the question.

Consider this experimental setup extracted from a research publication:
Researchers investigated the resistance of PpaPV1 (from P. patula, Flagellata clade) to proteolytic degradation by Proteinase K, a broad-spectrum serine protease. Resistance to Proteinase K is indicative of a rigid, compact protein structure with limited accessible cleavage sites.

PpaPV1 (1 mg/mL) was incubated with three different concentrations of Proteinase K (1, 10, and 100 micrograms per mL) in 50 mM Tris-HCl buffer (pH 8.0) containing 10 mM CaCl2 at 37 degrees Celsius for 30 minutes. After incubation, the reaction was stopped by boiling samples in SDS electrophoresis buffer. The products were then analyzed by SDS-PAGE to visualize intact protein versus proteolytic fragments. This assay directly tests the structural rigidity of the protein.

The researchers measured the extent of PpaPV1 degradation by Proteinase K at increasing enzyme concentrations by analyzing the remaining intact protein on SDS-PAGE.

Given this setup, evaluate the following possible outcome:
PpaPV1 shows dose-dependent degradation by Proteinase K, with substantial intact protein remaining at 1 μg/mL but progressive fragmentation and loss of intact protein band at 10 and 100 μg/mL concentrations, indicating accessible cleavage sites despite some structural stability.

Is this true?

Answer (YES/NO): NO